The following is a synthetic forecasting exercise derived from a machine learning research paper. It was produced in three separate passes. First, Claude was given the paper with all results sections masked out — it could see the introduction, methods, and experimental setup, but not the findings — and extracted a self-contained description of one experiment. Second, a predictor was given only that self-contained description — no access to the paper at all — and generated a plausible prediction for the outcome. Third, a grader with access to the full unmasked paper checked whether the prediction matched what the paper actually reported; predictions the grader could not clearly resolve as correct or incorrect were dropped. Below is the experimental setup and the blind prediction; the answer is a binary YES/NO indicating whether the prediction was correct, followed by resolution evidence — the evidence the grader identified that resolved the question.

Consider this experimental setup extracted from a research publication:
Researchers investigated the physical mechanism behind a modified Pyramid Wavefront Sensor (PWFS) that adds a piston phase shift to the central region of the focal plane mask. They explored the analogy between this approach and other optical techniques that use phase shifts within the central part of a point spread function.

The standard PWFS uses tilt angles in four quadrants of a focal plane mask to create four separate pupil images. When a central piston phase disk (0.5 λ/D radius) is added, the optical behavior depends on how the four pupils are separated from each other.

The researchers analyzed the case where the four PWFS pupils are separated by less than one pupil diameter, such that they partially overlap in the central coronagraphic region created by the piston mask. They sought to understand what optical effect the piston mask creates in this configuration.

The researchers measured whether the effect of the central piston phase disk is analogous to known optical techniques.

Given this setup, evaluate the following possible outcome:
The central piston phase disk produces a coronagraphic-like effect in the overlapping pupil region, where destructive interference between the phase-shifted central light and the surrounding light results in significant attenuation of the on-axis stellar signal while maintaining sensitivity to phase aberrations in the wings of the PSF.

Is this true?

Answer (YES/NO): NO